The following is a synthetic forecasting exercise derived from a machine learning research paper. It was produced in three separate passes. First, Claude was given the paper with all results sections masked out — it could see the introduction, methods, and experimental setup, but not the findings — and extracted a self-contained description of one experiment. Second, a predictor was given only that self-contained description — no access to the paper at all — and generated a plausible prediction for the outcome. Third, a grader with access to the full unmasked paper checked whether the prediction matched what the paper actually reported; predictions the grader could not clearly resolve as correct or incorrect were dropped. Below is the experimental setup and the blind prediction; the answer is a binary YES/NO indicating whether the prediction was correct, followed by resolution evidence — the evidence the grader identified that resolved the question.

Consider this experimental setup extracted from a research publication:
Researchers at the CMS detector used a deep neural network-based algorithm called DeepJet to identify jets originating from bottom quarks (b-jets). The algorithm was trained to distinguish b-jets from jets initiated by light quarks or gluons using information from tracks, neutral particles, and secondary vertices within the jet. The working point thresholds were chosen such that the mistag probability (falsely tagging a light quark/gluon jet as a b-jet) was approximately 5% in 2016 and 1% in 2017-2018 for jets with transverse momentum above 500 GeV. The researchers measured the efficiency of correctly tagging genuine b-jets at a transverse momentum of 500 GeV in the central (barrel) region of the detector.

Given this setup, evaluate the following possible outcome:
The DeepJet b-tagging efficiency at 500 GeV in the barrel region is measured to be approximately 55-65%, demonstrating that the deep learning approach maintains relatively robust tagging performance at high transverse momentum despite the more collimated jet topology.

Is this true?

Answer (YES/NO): NO